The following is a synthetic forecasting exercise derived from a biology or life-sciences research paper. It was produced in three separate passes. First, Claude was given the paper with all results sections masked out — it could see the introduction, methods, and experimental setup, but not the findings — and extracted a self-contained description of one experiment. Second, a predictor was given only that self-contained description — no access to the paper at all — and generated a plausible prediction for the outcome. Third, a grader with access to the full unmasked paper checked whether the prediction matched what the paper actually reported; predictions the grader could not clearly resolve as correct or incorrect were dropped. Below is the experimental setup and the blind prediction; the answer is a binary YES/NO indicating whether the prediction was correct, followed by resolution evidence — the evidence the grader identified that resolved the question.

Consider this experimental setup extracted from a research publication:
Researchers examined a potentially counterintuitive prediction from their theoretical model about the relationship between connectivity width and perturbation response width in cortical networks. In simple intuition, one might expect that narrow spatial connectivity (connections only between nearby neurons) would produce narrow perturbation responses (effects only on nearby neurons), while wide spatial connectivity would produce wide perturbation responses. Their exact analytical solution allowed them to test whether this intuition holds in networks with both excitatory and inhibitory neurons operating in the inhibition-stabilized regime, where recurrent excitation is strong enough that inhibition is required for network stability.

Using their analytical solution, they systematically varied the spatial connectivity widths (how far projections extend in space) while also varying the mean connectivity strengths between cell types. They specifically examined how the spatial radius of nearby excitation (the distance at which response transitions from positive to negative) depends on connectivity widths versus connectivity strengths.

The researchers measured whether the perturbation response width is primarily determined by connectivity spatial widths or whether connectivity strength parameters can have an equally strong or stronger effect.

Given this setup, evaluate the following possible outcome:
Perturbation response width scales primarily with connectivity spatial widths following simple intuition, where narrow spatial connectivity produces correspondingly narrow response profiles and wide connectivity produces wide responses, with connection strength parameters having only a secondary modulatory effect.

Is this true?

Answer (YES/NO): NO